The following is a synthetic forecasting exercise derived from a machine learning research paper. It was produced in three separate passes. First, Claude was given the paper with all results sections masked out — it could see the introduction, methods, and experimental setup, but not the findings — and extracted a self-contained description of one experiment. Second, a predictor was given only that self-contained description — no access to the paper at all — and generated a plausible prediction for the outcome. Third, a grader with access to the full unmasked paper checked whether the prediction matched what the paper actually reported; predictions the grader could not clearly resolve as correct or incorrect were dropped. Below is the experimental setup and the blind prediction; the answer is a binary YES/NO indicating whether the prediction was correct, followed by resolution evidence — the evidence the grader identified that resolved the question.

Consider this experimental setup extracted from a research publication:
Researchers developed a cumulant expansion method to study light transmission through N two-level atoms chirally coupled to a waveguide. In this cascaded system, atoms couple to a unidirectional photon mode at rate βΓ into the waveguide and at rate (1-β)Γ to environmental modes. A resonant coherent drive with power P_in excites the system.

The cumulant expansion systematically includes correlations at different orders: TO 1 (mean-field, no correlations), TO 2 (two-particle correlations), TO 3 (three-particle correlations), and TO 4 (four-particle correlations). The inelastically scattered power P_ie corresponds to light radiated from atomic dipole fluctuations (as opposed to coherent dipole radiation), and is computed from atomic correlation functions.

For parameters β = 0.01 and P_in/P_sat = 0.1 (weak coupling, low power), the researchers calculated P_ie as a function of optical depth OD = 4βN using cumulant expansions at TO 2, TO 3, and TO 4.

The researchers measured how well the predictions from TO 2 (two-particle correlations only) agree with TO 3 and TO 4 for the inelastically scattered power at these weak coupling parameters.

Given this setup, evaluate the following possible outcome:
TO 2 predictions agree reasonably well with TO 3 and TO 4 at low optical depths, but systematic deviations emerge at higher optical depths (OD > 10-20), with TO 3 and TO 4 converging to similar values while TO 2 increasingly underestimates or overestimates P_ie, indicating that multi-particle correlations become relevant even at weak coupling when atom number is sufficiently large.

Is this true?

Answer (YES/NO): NO